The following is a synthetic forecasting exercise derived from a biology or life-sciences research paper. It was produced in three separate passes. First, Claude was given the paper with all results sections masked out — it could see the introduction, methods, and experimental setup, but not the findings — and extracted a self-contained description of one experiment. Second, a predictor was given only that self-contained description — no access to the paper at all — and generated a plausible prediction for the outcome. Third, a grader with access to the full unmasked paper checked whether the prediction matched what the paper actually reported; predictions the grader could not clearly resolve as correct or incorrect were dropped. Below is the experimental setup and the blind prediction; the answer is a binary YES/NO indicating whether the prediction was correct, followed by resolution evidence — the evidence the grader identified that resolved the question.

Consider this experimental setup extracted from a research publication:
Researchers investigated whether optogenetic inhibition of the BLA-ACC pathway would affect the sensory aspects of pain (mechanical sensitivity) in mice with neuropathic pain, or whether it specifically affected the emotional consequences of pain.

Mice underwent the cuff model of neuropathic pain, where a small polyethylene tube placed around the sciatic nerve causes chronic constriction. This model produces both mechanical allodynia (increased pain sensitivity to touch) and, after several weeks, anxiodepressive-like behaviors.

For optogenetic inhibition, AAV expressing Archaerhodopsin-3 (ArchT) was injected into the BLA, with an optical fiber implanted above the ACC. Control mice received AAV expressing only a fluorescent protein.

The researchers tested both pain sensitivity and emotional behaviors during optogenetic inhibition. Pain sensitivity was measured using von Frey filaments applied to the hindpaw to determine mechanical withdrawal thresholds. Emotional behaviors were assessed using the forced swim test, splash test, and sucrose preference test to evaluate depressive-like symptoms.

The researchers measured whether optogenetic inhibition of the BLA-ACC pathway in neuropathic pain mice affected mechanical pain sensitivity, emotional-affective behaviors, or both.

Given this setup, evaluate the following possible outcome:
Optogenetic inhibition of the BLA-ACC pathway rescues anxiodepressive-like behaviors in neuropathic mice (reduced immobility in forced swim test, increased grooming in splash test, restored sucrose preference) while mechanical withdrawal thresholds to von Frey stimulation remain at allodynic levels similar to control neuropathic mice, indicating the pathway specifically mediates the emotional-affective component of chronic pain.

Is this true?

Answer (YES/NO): NO